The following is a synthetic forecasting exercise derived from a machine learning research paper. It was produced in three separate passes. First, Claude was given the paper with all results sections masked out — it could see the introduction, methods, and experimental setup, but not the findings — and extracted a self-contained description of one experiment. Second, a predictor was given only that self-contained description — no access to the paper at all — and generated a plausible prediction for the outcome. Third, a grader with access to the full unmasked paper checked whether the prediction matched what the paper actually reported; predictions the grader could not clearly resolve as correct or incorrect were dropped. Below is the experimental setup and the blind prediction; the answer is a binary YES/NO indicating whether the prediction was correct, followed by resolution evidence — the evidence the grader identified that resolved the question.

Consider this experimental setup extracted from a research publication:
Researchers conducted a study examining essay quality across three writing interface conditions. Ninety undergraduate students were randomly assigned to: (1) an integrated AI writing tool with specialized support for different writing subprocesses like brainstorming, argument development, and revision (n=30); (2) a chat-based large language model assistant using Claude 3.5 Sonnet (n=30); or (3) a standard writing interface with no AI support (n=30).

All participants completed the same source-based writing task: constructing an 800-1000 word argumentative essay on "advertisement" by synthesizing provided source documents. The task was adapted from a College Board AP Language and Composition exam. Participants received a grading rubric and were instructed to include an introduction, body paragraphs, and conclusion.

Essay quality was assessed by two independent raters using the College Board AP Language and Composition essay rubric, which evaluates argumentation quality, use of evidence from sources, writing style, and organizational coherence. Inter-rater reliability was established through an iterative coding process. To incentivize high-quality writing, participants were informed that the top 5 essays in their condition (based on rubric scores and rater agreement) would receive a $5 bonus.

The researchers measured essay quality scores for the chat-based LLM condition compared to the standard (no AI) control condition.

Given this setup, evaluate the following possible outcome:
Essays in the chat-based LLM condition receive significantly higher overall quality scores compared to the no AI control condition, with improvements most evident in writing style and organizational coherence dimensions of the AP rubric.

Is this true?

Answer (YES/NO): NO